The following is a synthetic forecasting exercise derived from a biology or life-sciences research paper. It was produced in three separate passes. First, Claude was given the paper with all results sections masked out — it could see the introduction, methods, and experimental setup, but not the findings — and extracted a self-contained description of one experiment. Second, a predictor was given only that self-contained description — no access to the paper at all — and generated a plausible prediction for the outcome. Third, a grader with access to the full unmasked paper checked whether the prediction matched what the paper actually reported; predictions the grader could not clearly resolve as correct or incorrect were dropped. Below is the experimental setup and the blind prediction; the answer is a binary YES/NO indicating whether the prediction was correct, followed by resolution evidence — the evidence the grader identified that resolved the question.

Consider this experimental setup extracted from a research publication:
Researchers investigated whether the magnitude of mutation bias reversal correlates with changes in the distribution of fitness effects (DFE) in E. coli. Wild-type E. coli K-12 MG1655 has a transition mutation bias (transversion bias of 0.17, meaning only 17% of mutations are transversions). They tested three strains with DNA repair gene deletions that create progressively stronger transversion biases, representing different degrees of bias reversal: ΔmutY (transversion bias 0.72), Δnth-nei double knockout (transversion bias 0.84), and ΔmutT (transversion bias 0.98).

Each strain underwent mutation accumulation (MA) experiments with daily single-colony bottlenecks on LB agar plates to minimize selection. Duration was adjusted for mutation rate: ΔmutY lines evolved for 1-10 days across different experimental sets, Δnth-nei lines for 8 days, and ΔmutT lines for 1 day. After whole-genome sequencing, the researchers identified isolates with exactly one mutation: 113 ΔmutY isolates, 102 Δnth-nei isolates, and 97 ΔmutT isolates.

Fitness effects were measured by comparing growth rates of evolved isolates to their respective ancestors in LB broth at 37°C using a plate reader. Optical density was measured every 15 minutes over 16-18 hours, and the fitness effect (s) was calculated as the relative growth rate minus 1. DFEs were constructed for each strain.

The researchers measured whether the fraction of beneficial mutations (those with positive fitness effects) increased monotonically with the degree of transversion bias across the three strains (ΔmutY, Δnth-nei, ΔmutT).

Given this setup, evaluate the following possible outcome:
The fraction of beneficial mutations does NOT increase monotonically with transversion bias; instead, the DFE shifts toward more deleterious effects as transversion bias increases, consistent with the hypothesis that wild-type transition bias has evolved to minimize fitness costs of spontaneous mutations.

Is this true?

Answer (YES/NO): NO